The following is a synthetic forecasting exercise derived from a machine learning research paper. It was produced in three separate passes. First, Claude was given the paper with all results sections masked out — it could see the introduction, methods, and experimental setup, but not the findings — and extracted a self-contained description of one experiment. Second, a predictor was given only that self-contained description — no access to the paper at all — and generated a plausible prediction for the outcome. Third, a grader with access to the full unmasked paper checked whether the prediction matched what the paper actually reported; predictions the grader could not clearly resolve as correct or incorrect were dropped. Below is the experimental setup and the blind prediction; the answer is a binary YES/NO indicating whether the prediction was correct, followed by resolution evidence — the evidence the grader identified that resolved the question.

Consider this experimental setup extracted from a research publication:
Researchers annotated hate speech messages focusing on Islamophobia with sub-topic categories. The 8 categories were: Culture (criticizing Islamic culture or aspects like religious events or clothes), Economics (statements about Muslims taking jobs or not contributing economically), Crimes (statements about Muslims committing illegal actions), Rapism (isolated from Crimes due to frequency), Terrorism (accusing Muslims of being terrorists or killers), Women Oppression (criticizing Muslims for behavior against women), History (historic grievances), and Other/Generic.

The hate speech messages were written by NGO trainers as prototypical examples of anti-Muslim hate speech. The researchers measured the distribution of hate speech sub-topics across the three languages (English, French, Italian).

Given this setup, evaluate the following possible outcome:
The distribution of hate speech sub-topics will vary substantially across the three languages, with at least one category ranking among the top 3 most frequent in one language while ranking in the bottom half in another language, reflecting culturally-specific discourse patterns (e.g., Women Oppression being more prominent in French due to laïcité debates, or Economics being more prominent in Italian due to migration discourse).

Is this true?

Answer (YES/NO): YES